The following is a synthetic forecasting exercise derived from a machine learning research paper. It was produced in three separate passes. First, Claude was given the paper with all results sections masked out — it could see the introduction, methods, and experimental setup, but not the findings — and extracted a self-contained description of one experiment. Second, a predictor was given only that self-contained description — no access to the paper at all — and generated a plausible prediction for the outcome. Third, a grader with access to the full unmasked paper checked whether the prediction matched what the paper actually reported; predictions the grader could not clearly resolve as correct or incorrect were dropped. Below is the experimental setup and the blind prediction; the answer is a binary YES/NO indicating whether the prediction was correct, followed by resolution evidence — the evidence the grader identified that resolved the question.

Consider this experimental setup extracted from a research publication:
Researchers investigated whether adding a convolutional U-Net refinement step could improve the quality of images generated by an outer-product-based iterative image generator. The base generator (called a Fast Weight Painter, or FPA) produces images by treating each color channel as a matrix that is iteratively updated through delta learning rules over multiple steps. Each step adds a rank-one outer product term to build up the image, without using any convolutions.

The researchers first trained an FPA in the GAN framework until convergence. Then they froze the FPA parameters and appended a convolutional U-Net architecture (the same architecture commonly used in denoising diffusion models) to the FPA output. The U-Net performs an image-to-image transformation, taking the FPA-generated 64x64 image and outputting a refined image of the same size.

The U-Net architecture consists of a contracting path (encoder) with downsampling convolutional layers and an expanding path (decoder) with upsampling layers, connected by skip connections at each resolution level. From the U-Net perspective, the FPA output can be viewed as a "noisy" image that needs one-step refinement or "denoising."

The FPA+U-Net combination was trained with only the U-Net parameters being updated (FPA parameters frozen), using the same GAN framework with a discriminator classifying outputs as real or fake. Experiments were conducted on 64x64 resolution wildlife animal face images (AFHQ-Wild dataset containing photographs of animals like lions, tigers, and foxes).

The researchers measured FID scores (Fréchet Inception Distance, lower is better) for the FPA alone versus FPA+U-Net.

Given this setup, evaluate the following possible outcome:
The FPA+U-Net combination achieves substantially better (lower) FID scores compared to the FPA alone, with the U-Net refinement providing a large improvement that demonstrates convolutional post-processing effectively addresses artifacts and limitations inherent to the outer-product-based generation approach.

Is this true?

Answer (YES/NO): YES